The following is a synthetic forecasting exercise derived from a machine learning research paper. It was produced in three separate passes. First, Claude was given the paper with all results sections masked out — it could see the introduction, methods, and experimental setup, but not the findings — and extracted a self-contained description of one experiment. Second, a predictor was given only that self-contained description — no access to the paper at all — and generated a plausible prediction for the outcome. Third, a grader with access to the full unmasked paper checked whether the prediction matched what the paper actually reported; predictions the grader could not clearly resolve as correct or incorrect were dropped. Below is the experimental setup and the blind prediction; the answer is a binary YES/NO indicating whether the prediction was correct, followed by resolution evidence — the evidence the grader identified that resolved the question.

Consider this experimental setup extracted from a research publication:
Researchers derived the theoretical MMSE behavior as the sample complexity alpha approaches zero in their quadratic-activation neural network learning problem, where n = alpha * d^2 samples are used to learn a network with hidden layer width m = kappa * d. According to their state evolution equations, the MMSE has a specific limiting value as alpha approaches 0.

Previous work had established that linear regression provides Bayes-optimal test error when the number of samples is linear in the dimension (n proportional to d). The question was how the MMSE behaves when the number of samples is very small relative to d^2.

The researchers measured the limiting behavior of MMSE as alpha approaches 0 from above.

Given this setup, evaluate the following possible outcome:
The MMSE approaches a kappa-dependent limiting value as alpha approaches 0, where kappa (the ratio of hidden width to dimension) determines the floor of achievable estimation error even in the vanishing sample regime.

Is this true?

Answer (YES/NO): NO